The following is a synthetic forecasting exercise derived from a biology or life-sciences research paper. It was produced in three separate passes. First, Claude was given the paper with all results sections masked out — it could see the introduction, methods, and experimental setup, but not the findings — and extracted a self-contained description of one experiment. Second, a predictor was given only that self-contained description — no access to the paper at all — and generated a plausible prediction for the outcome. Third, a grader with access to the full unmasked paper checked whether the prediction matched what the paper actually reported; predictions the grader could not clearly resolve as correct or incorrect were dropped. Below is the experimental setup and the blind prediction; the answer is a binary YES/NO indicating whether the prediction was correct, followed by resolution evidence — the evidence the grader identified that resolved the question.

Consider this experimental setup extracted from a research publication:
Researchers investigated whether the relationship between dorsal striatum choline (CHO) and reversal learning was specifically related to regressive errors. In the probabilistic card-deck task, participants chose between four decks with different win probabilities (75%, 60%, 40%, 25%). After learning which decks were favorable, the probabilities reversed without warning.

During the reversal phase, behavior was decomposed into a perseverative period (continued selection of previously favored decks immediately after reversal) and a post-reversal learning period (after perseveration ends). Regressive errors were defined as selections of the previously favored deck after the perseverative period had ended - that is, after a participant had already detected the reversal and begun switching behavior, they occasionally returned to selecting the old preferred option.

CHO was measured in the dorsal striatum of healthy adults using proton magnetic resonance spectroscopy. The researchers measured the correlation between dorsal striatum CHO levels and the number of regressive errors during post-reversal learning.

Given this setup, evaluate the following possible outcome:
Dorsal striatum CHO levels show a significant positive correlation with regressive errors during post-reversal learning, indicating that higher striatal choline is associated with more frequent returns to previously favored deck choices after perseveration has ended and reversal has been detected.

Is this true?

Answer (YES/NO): NO